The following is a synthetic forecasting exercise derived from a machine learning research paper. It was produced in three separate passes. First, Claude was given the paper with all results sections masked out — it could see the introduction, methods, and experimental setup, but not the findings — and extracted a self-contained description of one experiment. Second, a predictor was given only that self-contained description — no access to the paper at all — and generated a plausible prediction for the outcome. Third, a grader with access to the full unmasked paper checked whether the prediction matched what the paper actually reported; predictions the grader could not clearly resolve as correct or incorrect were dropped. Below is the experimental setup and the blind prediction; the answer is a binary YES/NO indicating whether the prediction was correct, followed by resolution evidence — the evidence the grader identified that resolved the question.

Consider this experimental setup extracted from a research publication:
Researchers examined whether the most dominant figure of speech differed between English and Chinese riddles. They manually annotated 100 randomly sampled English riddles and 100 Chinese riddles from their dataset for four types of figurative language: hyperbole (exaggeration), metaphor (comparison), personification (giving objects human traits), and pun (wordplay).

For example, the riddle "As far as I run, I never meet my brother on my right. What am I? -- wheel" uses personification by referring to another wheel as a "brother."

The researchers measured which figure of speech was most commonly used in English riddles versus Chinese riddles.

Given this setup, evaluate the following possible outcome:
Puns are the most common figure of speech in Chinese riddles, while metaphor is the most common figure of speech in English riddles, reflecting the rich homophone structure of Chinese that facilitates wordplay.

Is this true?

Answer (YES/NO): NO